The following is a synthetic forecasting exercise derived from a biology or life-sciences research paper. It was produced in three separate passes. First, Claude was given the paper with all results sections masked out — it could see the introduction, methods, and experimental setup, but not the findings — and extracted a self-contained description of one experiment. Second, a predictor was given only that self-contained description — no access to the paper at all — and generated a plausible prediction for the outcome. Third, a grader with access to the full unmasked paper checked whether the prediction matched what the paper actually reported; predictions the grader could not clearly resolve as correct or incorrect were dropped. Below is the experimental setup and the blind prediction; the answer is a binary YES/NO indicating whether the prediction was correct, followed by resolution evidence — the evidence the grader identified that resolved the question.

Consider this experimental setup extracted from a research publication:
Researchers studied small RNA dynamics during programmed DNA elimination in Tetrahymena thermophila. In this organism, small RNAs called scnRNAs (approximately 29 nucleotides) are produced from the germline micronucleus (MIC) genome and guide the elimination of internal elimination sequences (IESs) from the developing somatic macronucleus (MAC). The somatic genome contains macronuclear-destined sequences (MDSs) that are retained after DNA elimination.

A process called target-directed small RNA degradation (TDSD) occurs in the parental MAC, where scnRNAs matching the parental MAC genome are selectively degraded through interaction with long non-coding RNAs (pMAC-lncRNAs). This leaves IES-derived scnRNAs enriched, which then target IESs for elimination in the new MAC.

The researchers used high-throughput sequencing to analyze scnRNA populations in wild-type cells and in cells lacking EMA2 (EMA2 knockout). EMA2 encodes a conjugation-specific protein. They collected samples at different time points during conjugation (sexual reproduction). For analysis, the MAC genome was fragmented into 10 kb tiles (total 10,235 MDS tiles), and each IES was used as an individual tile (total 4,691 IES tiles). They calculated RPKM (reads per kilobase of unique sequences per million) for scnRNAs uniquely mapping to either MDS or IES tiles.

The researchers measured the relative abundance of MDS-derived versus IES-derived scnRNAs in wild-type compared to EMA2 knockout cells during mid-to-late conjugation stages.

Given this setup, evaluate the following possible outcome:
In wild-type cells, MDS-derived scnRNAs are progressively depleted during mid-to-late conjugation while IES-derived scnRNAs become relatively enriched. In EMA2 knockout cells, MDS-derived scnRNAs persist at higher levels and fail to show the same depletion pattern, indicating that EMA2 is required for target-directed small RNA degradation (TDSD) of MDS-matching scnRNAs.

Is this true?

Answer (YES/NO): YES